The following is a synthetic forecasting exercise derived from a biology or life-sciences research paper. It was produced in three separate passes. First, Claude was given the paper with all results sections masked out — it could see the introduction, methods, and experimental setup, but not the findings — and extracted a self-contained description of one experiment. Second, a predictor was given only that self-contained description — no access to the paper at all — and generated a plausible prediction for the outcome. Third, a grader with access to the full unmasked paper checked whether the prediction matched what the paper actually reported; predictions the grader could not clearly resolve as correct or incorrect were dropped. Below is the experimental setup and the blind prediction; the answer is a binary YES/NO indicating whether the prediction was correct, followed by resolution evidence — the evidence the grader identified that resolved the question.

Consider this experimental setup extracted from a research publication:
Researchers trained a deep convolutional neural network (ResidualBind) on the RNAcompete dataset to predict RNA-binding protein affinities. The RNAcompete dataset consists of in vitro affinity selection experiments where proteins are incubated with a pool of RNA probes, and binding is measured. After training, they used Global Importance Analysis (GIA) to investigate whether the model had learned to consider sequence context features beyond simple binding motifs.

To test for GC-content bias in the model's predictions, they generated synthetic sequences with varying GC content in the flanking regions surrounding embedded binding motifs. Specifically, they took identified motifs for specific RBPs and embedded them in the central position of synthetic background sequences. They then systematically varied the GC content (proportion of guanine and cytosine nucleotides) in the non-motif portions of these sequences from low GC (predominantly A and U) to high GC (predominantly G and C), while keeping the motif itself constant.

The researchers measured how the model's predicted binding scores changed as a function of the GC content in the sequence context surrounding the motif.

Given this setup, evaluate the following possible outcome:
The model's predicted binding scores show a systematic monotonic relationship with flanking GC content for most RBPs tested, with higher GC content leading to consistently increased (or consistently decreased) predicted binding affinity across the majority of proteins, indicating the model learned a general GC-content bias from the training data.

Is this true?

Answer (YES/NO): YES